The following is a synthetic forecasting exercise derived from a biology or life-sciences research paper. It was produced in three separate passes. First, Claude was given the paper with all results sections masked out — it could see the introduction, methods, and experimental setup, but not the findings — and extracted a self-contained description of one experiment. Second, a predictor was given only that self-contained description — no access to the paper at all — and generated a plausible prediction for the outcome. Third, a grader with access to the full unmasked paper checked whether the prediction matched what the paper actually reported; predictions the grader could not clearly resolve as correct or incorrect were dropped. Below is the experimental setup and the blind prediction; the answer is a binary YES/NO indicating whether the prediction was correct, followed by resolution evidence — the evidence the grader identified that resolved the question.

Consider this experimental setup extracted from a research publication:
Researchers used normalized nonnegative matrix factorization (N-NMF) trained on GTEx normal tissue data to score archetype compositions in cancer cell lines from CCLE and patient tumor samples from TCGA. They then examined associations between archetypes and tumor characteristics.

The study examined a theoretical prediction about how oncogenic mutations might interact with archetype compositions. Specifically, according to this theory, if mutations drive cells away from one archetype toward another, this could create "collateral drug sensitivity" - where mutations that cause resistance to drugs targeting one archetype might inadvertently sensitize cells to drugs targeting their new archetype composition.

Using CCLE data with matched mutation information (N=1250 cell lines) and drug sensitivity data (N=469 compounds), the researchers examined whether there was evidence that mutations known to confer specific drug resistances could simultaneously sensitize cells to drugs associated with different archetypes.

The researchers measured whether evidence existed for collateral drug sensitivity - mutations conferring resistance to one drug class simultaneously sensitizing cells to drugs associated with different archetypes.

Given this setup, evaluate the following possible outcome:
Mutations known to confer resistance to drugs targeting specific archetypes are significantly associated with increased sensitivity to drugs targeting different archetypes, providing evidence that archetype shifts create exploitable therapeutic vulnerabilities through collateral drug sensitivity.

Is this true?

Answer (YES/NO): NO